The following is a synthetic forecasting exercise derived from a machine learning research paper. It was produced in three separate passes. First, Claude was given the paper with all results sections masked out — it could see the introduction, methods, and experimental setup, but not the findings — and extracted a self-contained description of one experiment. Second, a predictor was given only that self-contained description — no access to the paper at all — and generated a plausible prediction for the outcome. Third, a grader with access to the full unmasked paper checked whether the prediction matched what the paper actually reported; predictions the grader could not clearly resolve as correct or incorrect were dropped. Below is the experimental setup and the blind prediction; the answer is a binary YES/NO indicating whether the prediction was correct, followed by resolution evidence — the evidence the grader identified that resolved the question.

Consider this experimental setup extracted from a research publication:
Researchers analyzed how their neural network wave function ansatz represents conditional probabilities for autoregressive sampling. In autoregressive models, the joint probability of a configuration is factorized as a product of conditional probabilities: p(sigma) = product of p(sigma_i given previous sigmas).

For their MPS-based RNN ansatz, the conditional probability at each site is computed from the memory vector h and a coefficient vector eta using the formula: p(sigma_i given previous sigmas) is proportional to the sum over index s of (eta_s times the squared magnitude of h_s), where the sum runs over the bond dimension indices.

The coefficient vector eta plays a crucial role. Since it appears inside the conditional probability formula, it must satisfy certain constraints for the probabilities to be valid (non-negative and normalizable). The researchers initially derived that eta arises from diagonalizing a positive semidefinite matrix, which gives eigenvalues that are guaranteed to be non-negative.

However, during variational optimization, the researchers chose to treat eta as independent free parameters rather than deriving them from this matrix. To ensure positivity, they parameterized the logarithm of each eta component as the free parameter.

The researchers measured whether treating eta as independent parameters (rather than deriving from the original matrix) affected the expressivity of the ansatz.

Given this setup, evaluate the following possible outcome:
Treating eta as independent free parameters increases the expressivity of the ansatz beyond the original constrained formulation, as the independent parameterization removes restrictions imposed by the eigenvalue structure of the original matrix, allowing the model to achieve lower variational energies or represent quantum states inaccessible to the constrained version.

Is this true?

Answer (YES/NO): YES